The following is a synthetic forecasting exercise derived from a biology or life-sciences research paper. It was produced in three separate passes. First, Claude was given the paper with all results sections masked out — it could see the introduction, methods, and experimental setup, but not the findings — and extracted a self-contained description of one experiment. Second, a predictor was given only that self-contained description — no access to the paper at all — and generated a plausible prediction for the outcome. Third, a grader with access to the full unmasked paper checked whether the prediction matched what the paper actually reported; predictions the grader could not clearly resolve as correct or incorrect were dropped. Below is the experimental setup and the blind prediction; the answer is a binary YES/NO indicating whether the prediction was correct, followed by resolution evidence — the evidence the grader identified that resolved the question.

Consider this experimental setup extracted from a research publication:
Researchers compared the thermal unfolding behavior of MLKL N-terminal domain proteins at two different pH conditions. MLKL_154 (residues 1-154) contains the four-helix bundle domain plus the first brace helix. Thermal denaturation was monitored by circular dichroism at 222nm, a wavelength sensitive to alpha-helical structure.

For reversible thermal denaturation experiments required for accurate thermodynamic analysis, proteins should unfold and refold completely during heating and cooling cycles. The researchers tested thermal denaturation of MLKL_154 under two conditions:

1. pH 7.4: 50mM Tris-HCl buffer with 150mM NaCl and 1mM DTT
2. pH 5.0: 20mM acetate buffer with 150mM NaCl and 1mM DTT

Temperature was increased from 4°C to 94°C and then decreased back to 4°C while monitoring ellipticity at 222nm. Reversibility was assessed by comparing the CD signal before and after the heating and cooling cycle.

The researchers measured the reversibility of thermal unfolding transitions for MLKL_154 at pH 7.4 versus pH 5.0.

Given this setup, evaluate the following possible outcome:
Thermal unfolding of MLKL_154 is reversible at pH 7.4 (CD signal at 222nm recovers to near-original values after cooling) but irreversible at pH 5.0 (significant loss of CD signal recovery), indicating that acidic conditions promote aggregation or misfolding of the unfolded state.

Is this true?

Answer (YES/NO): NO